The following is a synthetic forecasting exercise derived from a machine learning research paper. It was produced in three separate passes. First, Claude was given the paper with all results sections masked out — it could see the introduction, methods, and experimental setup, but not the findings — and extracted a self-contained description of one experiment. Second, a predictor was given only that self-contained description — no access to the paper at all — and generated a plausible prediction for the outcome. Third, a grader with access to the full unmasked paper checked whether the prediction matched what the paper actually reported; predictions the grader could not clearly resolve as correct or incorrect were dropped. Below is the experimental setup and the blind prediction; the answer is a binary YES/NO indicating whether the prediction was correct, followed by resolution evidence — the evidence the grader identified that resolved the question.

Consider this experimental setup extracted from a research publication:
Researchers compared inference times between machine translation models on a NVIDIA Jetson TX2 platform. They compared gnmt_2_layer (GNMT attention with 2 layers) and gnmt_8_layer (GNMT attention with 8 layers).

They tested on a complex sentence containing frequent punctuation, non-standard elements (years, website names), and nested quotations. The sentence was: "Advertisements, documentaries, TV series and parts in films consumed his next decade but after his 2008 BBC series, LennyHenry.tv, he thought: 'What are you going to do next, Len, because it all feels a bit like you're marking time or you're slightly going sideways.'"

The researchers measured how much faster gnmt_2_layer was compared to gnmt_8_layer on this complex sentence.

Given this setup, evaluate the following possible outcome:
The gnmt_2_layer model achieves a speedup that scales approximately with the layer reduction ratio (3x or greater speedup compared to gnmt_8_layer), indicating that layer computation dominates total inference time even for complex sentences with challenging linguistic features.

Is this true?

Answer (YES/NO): NO